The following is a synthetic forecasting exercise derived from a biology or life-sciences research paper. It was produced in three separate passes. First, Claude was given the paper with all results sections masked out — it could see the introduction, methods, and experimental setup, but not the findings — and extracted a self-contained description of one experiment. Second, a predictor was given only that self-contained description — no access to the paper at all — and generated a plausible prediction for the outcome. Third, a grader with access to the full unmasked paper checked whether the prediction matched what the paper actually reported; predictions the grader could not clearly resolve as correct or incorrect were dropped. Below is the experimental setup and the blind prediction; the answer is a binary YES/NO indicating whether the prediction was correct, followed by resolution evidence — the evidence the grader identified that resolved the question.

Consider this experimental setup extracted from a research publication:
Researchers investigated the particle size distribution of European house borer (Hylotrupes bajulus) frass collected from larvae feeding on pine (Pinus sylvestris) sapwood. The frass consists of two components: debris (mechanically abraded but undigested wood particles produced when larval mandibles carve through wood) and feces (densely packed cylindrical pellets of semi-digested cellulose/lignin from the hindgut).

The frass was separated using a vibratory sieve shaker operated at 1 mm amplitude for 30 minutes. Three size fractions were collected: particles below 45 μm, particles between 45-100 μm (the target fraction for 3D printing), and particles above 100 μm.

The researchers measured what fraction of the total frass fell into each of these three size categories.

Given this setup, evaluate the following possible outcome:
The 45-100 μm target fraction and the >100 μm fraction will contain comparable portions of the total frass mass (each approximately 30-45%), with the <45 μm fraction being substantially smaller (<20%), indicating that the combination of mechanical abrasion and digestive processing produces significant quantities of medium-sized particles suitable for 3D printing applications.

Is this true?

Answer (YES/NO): NO